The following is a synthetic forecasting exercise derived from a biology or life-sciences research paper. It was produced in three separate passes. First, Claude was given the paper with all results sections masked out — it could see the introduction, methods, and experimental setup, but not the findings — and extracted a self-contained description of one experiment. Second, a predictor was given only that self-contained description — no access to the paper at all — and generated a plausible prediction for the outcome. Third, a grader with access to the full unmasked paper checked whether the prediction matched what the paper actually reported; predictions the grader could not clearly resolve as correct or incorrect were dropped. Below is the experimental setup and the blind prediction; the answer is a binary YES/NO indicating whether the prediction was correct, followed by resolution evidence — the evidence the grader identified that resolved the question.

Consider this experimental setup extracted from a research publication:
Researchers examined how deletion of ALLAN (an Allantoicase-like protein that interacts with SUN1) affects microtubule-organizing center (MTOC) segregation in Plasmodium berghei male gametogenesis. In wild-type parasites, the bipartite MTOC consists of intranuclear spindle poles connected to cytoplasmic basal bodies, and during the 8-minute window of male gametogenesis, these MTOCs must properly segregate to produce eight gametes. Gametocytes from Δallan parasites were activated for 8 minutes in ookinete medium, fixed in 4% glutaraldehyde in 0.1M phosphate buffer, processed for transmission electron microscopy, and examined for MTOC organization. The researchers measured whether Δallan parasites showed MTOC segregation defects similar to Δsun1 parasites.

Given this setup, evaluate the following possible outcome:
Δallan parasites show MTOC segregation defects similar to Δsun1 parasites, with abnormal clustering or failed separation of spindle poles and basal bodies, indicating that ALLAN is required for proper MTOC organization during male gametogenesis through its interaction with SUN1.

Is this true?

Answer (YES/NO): YES